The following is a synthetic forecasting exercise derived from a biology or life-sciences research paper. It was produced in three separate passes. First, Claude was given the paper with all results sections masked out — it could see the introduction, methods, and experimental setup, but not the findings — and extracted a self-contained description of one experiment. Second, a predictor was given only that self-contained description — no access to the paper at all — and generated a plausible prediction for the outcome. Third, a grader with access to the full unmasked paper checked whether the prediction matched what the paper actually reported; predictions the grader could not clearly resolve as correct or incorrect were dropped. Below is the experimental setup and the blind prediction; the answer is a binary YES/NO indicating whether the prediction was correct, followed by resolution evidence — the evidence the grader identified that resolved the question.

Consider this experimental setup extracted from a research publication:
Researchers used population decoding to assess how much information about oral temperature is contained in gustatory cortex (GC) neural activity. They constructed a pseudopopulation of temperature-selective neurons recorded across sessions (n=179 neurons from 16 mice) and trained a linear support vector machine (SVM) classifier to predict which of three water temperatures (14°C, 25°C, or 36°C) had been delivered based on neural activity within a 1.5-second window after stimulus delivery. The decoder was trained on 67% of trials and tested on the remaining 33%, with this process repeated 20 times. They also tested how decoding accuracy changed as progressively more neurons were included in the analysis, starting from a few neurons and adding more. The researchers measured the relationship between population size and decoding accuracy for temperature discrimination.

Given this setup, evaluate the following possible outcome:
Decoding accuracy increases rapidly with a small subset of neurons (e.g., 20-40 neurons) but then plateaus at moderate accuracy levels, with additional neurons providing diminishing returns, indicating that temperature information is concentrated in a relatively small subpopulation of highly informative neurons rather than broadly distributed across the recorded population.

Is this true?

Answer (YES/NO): NO